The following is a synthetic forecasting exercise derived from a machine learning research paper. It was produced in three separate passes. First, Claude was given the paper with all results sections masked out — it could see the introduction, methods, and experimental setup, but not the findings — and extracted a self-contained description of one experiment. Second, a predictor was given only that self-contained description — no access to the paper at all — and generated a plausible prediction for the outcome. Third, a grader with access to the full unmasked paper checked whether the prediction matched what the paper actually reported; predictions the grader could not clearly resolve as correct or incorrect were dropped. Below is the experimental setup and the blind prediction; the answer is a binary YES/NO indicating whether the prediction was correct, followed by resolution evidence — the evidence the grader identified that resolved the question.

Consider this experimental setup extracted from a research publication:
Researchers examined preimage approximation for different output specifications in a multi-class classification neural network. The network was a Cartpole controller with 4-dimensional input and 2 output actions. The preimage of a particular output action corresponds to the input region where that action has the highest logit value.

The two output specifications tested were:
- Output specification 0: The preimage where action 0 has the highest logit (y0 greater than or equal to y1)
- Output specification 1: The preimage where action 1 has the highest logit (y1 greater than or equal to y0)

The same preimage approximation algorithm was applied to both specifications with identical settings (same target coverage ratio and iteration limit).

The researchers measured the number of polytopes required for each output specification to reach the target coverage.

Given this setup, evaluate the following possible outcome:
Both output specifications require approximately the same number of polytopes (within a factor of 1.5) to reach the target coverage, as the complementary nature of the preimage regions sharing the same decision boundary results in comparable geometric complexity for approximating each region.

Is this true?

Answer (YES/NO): NO